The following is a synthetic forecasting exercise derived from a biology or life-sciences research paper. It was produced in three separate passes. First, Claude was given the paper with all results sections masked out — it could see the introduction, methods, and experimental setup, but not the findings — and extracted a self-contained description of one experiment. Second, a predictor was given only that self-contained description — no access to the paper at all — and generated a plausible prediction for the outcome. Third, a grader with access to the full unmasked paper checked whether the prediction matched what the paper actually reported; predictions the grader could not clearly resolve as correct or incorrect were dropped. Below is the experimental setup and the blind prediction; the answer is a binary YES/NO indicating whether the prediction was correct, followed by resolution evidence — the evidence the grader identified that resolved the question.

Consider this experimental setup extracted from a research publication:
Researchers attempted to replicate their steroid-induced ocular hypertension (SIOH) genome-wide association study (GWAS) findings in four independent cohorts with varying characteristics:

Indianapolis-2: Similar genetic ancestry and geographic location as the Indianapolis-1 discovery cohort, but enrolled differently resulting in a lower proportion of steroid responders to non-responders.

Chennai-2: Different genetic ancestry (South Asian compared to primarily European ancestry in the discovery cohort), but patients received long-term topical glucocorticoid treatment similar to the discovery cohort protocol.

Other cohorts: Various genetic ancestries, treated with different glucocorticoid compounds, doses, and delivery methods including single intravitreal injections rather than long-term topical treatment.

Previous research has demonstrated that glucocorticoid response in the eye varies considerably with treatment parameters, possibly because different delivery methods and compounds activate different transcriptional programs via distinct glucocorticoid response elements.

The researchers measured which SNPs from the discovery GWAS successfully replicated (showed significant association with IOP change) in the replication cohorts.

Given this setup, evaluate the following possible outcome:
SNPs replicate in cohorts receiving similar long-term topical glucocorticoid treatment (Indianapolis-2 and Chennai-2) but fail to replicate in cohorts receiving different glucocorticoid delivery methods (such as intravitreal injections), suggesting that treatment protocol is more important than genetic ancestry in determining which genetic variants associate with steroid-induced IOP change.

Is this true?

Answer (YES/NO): NO